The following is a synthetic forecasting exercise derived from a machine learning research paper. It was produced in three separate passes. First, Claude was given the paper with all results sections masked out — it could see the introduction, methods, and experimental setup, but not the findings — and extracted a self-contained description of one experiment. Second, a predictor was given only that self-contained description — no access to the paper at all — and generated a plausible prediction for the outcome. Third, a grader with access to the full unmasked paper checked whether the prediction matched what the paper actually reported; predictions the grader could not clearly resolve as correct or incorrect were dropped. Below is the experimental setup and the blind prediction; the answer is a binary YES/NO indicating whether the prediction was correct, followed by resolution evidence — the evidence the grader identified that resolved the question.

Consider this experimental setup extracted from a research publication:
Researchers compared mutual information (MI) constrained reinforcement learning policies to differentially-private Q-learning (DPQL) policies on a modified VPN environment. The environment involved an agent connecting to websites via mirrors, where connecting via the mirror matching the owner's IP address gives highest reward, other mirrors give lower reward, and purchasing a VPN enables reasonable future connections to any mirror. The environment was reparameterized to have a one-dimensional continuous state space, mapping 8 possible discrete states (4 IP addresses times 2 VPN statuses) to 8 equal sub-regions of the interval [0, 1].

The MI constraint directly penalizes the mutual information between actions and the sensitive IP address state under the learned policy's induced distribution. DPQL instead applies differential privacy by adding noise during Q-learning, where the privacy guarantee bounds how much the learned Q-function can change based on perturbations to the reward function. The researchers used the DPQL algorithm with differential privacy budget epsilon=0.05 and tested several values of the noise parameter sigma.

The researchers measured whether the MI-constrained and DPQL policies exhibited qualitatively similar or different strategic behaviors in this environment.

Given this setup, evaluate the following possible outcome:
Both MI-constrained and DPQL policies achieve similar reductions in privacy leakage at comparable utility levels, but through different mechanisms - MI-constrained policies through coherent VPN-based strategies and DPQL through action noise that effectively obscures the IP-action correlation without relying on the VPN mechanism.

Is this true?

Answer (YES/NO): NO